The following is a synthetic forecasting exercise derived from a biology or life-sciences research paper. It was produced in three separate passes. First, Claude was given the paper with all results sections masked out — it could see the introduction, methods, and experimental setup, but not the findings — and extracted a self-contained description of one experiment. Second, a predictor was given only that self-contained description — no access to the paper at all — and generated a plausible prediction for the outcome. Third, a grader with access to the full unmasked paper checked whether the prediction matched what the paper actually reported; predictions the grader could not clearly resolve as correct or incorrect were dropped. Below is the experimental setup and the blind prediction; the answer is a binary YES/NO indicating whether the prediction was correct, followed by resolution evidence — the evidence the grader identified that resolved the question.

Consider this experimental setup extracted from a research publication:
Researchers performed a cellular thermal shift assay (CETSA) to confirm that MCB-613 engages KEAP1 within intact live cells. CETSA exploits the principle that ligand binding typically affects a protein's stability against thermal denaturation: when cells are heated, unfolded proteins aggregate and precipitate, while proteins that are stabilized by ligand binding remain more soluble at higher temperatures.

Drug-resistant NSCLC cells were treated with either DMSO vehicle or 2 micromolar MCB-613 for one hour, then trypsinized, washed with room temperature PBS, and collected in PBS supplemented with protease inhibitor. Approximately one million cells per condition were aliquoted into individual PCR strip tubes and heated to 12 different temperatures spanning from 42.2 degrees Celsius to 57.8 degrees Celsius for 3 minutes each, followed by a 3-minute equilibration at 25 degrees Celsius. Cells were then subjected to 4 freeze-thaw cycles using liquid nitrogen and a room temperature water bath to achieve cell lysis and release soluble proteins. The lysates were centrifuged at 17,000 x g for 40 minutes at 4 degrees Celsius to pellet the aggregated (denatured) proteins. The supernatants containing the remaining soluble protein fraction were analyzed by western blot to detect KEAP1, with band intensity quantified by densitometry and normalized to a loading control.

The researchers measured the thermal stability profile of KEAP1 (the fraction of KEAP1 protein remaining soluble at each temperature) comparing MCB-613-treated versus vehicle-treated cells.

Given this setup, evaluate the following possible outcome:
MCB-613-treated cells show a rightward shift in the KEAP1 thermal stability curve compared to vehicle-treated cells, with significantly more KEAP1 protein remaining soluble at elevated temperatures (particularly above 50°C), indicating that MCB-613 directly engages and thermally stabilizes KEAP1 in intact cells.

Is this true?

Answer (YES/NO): NO